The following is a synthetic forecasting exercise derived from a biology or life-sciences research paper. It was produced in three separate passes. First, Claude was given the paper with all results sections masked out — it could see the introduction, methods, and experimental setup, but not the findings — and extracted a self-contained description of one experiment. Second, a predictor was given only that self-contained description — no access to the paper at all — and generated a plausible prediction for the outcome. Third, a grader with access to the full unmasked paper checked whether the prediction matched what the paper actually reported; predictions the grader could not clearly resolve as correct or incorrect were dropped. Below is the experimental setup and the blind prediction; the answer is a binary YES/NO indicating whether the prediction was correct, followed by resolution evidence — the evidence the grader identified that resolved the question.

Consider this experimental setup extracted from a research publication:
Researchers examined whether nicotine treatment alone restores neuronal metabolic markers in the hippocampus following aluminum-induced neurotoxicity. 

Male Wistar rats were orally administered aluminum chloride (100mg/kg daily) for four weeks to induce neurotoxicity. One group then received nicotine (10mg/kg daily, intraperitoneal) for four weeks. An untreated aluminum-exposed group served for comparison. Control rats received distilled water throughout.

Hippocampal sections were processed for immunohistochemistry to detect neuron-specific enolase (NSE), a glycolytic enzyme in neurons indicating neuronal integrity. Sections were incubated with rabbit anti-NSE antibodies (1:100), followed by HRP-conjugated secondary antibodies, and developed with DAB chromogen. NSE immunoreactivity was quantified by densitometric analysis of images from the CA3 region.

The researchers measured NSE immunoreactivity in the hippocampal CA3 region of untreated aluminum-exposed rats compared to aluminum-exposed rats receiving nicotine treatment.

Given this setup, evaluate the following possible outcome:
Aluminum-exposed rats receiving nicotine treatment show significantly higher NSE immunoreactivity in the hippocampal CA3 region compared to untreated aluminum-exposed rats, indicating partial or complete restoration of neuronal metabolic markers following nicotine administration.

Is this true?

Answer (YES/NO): NO